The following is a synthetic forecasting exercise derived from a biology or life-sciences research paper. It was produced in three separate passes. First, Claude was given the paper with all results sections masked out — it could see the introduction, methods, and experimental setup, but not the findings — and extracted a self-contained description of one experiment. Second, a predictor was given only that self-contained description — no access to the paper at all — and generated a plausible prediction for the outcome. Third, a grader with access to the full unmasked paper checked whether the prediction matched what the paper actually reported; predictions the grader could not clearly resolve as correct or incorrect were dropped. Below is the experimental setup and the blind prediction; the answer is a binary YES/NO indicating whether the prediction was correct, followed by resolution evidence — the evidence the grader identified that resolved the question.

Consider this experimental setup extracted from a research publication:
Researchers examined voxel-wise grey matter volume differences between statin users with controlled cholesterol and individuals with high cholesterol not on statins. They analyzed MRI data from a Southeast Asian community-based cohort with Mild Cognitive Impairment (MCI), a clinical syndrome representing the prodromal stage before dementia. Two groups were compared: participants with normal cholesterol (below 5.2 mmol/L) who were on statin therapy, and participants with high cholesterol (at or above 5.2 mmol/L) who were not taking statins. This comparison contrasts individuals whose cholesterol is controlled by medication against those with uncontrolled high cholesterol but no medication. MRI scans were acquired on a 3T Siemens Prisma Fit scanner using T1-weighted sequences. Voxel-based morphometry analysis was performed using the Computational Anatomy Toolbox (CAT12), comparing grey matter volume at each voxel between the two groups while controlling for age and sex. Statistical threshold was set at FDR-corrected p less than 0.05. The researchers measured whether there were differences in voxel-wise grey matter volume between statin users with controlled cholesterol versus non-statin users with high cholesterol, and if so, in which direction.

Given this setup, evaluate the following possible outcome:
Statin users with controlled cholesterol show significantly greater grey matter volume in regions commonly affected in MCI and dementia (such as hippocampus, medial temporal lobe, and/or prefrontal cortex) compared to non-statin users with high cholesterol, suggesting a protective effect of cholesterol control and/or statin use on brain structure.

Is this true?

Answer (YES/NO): NO